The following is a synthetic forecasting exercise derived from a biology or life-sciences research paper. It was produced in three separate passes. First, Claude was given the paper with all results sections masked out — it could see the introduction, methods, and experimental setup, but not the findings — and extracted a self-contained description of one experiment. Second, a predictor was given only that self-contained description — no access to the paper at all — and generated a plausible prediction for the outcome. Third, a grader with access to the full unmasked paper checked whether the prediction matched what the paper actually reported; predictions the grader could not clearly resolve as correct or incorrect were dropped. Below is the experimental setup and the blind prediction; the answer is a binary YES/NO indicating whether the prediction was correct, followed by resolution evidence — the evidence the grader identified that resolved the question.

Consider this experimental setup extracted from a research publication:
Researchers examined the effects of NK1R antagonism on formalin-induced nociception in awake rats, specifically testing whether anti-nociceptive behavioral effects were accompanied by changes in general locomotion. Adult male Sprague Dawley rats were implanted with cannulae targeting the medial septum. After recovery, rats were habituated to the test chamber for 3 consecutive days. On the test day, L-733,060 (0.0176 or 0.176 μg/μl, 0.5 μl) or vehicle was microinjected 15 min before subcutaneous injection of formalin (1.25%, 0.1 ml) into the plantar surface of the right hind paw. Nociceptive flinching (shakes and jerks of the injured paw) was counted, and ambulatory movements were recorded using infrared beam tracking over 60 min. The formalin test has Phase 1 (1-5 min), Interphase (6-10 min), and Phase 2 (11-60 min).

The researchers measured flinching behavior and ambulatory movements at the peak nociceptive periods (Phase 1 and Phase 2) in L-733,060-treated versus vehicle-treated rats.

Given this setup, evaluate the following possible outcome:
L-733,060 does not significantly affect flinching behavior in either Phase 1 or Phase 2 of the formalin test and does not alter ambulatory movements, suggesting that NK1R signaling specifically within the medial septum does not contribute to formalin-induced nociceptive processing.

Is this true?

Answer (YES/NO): NO